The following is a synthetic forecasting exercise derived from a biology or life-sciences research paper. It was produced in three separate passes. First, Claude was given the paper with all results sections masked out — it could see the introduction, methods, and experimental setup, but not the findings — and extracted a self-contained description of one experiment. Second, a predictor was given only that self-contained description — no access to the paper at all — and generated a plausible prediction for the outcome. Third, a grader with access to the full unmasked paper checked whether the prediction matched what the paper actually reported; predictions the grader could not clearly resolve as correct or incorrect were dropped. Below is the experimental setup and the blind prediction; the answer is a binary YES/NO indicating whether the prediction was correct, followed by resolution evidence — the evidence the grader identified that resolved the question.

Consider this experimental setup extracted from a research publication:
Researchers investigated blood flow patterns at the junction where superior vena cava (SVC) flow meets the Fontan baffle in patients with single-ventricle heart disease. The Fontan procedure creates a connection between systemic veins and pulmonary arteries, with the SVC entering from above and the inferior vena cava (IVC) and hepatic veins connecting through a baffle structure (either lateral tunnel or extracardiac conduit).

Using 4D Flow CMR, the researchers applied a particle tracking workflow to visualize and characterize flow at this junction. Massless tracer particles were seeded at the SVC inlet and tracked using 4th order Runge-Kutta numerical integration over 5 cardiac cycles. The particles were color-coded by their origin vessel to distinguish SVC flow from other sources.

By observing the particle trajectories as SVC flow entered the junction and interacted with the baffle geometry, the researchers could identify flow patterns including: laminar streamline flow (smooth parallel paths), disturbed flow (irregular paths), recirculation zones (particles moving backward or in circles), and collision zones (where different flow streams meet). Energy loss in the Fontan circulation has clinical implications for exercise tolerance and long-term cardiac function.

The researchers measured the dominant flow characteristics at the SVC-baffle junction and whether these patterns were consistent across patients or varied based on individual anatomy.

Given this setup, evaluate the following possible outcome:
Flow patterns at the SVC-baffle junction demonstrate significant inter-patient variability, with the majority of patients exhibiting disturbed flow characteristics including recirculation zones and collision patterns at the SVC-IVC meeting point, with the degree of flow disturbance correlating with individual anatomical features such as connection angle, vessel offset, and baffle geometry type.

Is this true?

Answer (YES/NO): NO